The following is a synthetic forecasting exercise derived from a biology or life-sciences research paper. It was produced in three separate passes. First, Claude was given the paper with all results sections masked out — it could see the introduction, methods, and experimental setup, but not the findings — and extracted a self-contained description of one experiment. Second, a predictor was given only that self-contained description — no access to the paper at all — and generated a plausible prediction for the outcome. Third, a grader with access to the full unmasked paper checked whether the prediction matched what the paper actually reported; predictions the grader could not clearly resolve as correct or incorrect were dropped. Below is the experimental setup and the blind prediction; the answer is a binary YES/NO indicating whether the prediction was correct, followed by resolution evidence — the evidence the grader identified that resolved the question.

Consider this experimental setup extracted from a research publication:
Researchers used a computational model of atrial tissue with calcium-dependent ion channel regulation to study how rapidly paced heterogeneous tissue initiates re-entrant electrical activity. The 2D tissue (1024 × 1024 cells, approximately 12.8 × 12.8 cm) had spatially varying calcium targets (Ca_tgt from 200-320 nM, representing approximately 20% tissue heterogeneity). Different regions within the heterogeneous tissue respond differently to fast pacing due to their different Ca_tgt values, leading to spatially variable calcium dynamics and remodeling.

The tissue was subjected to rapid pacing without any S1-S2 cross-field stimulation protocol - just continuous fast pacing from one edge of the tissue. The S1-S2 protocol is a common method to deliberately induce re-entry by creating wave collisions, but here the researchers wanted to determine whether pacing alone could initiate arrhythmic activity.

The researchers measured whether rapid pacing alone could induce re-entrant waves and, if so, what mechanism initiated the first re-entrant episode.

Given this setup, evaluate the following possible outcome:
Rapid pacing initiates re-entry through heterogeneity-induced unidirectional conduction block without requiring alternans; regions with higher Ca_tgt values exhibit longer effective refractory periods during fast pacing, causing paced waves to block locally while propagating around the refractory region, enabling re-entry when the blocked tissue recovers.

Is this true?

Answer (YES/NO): NO